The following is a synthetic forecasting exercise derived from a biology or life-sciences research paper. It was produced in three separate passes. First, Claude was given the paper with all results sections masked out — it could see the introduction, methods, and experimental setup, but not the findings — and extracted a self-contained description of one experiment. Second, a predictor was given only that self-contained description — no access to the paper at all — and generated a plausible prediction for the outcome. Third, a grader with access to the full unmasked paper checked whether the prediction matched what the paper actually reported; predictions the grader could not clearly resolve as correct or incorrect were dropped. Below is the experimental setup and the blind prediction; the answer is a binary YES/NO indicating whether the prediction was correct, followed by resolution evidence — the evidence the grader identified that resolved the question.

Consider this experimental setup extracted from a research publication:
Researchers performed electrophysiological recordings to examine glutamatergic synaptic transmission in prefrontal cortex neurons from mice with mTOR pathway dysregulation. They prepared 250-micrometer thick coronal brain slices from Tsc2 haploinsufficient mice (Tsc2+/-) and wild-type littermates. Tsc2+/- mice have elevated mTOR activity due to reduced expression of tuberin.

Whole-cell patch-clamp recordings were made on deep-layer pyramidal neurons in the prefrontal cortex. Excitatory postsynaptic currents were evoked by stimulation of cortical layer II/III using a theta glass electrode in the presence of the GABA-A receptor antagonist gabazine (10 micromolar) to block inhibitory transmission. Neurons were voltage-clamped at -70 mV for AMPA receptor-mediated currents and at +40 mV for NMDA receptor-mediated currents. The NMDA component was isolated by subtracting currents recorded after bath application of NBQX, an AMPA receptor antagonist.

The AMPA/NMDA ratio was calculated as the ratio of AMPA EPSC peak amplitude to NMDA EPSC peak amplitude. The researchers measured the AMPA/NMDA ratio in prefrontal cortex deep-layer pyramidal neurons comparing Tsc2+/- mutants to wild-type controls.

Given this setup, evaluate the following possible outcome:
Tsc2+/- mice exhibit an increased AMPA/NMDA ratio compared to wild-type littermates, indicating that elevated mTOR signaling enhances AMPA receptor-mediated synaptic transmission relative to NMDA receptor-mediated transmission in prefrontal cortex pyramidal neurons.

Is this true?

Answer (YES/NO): NO